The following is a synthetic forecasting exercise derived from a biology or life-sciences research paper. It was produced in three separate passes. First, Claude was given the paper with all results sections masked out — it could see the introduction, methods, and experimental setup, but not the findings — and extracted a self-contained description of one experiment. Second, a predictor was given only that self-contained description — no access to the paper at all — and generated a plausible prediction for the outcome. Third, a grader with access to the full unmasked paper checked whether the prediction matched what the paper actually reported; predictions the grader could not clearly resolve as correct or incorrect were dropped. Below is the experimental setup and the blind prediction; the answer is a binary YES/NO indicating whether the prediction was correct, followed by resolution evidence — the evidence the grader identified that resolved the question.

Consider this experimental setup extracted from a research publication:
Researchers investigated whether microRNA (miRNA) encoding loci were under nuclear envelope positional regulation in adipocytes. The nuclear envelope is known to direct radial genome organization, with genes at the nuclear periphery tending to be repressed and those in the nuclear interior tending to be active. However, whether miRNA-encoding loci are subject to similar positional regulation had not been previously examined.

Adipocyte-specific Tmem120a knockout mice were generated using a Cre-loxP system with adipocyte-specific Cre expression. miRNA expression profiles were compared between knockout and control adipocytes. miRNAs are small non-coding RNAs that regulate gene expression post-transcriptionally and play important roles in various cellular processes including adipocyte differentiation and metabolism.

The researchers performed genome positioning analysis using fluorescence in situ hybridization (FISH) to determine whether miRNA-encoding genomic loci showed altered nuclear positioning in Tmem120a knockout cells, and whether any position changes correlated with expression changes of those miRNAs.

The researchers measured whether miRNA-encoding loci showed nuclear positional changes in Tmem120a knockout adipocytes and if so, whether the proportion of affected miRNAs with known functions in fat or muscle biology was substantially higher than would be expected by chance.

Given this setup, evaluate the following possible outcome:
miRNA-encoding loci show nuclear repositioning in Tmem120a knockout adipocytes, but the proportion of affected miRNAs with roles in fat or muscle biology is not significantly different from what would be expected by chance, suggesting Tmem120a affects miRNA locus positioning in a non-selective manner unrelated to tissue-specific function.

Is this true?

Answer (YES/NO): NO